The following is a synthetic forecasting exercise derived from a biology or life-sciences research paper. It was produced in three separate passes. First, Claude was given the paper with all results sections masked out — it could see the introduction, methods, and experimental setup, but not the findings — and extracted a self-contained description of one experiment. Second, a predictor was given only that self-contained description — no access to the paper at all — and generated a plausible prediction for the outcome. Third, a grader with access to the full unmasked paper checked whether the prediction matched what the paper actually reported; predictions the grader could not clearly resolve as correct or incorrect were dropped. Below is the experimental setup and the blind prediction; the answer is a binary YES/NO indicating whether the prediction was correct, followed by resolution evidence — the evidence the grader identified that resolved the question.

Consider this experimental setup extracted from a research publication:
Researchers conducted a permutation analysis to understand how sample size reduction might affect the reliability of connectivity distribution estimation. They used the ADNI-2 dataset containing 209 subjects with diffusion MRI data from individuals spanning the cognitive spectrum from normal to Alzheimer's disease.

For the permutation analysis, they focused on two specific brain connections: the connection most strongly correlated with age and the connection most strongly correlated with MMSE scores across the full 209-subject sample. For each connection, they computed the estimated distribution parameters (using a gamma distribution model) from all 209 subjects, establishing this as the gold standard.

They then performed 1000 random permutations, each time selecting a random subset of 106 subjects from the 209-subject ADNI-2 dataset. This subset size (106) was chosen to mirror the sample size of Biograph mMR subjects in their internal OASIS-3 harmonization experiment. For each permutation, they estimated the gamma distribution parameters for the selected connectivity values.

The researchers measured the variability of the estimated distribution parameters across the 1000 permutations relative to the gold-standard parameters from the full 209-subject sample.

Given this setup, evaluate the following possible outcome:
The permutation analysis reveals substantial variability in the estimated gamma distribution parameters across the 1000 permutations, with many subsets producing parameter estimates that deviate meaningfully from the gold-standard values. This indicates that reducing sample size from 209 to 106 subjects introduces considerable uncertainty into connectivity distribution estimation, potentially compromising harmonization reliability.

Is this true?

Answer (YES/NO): NO